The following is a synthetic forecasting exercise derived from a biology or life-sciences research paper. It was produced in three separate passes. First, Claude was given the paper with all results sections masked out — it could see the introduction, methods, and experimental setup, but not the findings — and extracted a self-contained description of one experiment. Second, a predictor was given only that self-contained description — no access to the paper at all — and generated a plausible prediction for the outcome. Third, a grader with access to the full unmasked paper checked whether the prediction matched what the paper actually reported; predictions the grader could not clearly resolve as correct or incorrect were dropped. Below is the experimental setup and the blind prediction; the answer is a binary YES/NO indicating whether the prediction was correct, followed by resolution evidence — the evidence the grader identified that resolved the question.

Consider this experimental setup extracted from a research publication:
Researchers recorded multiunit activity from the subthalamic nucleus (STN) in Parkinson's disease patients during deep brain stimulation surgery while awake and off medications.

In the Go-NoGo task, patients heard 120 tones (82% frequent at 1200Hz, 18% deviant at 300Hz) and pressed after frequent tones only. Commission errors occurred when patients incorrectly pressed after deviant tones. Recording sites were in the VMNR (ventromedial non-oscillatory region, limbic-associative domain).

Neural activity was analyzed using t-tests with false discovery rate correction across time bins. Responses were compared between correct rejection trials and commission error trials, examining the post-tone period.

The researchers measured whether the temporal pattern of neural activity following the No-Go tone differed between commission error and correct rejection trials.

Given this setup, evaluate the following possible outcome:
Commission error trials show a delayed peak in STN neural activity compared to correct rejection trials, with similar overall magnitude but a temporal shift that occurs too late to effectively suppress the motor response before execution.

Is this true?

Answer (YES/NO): NO